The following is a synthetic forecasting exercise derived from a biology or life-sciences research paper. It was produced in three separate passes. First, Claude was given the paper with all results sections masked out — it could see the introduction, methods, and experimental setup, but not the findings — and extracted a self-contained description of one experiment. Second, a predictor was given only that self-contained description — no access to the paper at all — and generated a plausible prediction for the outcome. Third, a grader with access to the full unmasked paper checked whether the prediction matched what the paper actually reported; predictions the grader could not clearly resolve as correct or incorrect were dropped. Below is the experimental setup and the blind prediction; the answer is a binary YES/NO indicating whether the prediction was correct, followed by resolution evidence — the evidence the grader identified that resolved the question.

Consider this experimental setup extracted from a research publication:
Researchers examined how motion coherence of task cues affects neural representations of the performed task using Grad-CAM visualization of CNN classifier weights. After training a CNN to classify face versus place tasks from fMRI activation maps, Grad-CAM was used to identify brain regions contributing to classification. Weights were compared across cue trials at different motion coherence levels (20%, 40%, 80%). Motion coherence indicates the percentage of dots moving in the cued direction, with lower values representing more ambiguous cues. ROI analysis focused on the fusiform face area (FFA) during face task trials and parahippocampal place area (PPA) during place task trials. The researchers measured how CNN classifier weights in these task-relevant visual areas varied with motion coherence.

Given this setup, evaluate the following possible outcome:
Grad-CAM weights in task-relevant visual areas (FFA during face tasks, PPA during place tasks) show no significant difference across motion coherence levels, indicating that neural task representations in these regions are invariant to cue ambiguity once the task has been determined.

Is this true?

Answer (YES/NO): NO